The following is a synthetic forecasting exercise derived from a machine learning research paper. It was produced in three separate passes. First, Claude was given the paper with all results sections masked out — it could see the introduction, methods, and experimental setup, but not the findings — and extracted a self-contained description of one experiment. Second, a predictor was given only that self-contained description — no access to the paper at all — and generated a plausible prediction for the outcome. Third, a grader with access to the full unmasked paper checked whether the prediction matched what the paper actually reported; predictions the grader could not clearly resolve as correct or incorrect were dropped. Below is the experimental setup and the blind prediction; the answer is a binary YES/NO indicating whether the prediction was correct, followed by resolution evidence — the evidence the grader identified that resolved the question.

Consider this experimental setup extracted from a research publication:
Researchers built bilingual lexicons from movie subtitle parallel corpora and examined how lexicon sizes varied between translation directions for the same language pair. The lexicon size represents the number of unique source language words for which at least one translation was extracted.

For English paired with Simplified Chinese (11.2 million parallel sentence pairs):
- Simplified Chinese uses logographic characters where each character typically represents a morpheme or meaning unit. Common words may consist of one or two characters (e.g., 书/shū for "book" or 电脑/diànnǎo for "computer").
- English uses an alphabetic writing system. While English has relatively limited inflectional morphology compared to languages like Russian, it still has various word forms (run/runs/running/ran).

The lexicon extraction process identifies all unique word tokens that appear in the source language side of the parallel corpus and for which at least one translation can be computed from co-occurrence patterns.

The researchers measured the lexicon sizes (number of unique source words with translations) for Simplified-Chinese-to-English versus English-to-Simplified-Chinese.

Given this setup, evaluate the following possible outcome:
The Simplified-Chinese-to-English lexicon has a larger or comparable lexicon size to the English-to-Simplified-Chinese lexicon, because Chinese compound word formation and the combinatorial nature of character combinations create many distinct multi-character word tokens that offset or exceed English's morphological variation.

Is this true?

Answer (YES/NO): YES